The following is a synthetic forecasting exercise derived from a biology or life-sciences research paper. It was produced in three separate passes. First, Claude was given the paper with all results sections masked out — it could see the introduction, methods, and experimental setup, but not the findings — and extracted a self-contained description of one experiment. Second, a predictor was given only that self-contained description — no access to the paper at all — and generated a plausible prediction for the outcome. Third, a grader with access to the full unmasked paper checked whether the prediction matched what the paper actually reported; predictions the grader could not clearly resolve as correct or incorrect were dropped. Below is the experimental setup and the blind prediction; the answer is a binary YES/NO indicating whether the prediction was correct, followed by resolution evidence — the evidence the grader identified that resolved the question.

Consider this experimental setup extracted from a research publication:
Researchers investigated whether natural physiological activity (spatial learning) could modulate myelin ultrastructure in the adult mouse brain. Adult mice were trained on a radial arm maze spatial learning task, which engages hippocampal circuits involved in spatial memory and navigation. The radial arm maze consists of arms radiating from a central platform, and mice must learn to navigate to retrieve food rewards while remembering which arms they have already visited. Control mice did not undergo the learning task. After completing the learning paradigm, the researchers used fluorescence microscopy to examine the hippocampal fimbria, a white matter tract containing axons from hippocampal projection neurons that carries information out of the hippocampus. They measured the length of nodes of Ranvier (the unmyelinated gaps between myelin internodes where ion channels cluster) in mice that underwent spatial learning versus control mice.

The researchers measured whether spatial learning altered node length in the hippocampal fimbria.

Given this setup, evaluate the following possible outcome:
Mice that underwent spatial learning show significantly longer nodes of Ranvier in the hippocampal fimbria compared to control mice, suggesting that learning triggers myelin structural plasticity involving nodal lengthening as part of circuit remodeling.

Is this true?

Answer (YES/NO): YES